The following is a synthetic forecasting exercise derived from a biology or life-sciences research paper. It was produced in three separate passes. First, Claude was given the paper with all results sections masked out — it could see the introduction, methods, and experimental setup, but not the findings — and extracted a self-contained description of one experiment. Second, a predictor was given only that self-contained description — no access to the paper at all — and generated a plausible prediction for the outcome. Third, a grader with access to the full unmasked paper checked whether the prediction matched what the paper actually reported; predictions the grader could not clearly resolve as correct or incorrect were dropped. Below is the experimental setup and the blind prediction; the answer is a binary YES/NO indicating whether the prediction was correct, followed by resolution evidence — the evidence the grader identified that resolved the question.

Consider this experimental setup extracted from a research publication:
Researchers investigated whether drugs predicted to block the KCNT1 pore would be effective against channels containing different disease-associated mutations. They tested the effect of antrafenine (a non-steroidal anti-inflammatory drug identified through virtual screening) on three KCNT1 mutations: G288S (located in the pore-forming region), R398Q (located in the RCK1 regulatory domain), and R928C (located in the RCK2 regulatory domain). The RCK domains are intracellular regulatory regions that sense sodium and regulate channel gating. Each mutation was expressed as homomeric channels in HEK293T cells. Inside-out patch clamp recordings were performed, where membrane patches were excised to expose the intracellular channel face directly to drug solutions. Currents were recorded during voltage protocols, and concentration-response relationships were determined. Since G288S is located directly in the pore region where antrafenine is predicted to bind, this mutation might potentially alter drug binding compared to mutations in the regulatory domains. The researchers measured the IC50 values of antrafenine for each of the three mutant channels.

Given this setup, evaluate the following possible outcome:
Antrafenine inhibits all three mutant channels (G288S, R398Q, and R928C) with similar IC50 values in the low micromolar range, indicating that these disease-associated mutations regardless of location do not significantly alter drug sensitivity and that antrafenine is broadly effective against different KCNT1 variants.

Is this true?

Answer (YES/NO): NO